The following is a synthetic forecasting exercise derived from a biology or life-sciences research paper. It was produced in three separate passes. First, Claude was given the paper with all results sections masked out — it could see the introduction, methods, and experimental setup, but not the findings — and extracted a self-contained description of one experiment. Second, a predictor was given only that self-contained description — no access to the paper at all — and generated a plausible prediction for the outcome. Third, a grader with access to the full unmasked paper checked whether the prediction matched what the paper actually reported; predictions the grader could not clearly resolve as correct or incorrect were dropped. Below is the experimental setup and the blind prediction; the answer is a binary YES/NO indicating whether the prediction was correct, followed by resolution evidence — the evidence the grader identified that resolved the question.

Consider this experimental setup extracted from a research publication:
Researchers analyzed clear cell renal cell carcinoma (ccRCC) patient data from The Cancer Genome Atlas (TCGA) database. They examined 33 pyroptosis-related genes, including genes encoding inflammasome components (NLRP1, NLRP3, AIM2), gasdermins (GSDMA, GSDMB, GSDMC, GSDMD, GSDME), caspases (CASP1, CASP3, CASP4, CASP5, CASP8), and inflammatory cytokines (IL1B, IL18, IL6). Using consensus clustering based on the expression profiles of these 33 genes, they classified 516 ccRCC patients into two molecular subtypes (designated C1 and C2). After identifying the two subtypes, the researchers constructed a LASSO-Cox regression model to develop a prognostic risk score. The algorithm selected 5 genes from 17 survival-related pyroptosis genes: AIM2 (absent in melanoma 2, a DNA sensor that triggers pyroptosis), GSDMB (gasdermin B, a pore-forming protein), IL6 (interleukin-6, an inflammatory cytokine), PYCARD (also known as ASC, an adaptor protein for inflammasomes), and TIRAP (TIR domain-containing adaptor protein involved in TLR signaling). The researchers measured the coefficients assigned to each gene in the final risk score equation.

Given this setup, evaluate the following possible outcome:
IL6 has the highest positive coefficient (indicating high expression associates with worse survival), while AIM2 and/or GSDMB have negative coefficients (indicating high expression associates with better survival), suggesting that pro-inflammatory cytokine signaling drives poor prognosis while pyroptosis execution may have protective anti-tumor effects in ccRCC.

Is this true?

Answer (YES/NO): NO